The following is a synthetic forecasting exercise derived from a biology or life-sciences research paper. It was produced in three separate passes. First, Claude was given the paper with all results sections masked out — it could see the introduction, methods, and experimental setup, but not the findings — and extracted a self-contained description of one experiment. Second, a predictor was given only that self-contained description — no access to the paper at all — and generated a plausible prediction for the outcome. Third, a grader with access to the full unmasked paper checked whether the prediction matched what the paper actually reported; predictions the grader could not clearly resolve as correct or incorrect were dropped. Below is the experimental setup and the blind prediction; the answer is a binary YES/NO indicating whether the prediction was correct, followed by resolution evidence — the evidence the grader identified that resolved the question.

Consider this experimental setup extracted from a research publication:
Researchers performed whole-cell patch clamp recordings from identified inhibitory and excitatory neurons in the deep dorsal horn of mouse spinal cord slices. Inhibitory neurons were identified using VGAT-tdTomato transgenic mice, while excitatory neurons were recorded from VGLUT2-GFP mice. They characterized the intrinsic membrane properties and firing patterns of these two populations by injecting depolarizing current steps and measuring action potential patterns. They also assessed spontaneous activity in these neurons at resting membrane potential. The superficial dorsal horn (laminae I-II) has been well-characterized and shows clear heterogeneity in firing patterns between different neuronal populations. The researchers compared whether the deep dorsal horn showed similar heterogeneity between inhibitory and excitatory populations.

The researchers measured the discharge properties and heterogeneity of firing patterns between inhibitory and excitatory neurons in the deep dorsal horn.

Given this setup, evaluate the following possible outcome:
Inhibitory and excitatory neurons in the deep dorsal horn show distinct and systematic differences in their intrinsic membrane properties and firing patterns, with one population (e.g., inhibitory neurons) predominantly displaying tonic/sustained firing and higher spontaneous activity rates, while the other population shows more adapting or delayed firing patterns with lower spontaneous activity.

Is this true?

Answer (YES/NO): YES